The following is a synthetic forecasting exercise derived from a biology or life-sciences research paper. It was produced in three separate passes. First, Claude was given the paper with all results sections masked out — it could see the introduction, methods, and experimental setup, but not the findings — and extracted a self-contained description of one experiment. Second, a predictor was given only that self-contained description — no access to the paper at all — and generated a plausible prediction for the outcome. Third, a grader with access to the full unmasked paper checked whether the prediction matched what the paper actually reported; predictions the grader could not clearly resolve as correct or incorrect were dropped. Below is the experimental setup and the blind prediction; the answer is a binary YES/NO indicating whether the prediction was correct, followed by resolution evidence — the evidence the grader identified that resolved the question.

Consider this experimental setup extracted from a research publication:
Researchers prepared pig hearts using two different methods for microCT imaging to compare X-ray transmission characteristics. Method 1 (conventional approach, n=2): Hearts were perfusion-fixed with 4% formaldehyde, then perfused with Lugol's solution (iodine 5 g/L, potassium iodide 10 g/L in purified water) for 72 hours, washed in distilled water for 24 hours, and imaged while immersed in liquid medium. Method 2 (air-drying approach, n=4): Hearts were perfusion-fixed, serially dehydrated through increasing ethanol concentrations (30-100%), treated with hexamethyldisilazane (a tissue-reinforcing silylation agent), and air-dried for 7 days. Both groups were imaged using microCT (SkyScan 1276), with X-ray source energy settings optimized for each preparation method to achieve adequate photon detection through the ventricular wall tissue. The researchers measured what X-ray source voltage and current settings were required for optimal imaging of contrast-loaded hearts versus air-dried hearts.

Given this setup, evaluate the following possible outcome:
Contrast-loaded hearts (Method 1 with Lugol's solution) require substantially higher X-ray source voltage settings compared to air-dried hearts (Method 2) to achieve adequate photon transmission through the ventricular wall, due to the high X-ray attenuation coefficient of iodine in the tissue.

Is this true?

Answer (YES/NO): YES